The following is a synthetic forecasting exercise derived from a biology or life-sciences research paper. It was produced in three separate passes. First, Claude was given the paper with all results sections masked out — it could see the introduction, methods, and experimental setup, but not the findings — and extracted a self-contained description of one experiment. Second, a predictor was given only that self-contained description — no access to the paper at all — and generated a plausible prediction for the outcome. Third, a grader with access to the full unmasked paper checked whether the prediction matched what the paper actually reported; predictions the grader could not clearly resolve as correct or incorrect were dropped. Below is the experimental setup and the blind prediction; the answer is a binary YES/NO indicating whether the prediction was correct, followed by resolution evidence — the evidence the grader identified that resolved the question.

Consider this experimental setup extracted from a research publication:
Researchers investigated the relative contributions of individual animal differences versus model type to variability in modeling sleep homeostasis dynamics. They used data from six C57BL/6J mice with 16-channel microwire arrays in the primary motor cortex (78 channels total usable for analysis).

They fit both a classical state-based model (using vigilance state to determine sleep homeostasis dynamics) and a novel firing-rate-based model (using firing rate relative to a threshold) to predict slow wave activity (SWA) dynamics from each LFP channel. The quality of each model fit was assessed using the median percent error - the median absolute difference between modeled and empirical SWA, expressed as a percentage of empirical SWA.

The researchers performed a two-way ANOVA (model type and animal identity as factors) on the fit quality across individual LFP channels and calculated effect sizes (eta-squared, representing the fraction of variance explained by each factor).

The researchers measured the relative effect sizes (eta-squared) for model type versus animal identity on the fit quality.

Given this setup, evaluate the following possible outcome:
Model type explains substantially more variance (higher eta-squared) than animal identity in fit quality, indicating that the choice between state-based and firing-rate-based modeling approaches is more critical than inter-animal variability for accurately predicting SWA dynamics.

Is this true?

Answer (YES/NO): NO